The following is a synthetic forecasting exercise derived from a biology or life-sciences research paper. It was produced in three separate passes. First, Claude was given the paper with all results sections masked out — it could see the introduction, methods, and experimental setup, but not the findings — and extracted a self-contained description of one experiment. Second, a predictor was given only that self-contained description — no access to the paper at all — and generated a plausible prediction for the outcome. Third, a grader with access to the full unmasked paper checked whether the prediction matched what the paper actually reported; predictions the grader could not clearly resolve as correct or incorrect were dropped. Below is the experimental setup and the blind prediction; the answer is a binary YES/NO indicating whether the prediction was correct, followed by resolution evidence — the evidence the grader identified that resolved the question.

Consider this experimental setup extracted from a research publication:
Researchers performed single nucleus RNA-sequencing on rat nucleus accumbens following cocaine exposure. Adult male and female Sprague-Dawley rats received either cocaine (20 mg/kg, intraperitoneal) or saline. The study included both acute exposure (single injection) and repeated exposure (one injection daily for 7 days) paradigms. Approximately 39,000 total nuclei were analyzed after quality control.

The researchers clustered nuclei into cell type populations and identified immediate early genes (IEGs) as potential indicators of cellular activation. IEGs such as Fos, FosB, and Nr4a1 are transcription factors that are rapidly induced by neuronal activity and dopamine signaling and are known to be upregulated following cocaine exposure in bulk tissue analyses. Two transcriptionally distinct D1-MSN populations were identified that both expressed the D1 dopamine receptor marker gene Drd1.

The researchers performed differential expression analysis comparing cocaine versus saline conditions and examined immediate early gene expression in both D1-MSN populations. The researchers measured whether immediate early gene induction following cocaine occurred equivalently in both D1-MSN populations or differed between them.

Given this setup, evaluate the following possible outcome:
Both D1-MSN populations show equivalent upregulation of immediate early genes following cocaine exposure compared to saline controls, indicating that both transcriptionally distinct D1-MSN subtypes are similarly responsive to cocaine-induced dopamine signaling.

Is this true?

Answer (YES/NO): NO